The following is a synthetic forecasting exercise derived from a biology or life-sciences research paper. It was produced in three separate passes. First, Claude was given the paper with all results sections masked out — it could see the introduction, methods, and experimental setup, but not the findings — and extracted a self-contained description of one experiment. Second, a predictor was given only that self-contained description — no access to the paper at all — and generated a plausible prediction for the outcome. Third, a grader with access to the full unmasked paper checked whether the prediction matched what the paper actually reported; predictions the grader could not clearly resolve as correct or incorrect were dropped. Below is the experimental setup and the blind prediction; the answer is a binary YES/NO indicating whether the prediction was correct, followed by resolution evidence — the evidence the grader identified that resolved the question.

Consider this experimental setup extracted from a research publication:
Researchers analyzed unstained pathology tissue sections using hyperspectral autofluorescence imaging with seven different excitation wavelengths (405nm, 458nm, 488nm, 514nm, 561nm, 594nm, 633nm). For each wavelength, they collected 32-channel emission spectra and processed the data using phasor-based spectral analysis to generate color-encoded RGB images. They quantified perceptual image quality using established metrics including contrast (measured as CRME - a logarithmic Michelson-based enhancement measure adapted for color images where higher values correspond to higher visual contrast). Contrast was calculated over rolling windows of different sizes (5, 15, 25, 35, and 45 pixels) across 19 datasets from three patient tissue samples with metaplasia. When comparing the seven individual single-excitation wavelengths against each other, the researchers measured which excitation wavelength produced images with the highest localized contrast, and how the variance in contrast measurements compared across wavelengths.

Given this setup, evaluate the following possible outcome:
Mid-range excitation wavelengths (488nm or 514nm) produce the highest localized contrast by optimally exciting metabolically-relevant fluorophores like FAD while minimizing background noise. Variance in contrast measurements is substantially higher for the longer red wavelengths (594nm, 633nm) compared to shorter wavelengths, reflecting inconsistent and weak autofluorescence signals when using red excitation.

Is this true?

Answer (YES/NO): NO